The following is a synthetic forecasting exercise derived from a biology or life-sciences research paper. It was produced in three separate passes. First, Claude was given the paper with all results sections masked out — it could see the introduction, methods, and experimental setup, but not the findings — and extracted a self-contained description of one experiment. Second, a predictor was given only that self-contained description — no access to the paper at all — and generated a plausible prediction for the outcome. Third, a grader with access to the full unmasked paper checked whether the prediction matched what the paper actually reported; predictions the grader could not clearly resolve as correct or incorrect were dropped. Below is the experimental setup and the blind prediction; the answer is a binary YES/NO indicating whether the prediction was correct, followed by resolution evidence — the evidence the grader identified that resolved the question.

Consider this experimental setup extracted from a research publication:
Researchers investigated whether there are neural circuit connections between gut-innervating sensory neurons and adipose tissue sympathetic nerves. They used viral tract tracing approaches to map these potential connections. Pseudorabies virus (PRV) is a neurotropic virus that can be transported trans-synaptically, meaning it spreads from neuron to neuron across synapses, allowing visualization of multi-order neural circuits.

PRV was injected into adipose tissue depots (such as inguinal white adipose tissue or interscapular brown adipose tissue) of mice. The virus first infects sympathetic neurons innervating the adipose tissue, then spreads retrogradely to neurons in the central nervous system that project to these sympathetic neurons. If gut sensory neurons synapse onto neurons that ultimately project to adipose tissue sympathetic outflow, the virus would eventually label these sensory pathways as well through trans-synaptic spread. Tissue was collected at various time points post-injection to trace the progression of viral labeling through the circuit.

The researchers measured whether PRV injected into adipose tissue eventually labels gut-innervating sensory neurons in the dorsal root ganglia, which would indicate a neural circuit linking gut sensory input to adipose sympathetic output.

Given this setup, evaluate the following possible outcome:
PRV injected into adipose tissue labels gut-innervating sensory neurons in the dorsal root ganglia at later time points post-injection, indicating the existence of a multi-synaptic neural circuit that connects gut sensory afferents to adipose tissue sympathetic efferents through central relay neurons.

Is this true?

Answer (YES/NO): YES